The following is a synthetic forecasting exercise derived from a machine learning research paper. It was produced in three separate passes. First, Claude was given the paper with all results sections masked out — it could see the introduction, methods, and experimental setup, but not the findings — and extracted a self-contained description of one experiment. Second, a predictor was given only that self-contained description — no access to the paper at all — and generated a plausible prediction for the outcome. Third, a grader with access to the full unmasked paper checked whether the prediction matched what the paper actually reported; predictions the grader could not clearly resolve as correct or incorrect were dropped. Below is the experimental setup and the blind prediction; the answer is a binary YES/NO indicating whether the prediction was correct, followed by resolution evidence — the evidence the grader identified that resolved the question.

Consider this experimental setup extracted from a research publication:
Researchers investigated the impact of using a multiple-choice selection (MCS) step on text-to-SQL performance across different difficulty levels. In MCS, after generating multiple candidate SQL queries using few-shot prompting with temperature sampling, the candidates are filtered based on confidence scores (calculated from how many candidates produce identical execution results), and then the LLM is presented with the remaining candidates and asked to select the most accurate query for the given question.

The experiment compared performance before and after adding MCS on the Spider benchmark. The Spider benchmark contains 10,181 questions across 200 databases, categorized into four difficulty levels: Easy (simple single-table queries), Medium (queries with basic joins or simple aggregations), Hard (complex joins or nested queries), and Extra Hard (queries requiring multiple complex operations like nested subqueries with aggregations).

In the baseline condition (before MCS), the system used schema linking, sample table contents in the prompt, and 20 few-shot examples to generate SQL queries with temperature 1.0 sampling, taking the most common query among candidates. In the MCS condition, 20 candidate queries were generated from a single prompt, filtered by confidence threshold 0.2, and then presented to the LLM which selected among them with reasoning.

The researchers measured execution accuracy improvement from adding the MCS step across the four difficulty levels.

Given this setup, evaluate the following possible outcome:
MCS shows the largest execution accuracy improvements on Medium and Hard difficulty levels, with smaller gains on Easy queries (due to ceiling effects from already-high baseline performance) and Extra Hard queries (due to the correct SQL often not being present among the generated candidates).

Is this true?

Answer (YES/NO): NO